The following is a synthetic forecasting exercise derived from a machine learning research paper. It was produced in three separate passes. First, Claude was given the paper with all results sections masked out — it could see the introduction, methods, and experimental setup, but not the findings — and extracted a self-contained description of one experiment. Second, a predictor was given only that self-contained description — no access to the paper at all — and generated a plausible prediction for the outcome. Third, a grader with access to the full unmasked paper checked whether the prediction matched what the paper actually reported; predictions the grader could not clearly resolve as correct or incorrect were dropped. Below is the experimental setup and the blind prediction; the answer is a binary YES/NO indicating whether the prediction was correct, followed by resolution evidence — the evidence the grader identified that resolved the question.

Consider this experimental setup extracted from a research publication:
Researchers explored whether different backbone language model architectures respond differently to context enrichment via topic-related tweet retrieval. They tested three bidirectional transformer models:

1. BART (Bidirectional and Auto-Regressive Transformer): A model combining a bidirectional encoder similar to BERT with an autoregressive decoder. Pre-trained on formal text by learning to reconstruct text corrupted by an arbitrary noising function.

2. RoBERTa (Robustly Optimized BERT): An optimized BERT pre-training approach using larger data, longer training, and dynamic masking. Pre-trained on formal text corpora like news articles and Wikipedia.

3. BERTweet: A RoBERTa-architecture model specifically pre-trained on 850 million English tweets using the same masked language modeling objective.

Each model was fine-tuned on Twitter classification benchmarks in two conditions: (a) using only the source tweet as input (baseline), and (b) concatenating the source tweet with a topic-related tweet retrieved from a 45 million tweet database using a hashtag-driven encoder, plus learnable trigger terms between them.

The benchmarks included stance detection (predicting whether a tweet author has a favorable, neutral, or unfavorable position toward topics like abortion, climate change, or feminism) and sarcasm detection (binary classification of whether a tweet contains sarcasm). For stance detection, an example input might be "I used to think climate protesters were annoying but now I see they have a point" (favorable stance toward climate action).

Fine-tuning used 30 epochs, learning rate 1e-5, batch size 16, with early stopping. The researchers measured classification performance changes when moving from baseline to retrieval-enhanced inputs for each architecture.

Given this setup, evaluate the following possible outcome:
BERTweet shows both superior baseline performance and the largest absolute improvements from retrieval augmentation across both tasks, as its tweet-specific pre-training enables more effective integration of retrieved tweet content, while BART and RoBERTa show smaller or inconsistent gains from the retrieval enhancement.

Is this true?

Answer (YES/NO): NO